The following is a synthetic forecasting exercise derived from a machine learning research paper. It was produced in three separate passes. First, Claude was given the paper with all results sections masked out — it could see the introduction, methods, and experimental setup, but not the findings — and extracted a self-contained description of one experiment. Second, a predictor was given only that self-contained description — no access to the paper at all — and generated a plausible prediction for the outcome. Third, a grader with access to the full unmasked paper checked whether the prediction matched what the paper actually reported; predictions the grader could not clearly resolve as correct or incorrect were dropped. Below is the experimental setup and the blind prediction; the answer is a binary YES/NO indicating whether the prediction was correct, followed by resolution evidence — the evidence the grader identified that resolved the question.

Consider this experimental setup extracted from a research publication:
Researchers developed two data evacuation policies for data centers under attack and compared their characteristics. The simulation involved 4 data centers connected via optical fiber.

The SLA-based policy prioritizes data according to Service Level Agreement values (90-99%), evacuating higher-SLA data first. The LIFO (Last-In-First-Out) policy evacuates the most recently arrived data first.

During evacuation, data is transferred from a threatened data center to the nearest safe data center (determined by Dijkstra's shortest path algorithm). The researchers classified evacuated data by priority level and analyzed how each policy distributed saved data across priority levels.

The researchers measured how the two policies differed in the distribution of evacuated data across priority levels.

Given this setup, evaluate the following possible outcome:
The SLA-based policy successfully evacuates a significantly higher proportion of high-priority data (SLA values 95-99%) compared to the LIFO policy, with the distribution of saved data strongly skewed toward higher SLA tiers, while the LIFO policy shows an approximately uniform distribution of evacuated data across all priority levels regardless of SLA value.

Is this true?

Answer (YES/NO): NO